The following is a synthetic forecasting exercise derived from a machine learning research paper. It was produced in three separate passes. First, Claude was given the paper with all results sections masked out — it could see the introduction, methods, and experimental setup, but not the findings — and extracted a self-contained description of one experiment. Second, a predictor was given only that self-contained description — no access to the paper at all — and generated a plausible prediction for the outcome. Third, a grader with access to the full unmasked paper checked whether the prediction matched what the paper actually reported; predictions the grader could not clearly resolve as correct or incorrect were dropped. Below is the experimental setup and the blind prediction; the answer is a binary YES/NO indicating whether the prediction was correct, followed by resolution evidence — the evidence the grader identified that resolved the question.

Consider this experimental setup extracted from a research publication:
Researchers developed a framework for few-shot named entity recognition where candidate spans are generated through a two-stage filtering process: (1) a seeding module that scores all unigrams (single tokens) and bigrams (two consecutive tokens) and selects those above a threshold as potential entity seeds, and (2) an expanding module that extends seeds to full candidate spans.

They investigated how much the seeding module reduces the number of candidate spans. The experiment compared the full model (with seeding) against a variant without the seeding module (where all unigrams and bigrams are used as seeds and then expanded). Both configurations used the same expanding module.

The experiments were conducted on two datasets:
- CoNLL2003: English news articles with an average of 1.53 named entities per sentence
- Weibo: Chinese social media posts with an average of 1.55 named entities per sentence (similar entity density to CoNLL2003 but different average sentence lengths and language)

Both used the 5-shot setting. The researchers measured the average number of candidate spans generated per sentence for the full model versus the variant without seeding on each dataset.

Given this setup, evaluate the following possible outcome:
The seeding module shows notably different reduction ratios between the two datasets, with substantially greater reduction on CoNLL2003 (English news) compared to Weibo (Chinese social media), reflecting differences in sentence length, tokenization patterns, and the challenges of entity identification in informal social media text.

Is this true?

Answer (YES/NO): NO